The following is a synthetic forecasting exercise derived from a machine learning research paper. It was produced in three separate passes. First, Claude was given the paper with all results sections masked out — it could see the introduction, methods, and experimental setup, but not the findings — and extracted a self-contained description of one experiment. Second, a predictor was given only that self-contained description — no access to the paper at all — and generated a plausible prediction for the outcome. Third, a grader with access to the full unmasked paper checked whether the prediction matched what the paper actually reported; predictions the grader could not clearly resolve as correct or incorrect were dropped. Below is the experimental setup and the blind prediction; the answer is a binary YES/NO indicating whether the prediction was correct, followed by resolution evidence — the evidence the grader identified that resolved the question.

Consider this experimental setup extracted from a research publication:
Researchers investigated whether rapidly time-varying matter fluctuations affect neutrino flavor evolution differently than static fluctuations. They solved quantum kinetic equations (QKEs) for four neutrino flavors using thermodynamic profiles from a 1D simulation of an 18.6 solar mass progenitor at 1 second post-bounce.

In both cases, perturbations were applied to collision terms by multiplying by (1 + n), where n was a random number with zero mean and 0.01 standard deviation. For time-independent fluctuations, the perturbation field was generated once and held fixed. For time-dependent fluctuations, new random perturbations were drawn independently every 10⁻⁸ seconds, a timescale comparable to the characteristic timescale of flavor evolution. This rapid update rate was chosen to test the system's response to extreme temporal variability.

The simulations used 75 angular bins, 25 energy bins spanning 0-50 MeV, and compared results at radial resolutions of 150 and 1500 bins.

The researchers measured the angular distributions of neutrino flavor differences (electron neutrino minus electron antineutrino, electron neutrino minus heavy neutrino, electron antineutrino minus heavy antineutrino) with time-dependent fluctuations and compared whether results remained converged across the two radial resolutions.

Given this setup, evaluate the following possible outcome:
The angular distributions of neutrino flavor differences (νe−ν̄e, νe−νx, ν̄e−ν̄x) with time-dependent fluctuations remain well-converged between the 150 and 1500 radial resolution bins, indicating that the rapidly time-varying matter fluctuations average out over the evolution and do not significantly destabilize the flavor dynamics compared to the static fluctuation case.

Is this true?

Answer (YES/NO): YES